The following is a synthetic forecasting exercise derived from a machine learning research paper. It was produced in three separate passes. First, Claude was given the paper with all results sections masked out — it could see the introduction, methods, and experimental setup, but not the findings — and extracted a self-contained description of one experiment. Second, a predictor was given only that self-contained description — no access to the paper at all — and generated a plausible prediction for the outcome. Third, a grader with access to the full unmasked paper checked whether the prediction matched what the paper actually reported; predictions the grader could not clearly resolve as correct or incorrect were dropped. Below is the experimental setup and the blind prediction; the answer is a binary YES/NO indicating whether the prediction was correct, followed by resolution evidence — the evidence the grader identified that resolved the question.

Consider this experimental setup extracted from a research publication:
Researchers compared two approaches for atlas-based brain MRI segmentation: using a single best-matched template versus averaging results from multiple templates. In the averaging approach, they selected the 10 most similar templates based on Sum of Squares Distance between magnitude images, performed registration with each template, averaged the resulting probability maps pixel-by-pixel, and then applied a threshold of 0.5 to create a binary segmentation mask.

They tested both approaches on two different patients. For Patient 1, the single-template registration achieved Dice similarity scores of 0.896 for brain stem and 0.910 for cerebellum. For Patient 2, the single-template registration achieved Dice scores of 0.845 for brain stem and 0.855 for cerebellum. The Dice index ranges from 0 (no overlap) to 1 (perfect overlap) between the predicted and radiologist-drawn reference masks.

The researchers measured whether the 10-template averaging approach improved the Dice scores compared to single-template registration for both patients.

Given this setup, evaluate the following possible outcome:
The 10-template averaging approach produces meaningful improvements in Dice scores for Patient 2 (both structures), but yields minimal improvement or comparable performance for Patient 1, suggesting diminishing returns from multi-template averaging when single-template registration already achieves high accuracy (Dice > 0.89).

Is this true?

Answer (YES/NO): NO